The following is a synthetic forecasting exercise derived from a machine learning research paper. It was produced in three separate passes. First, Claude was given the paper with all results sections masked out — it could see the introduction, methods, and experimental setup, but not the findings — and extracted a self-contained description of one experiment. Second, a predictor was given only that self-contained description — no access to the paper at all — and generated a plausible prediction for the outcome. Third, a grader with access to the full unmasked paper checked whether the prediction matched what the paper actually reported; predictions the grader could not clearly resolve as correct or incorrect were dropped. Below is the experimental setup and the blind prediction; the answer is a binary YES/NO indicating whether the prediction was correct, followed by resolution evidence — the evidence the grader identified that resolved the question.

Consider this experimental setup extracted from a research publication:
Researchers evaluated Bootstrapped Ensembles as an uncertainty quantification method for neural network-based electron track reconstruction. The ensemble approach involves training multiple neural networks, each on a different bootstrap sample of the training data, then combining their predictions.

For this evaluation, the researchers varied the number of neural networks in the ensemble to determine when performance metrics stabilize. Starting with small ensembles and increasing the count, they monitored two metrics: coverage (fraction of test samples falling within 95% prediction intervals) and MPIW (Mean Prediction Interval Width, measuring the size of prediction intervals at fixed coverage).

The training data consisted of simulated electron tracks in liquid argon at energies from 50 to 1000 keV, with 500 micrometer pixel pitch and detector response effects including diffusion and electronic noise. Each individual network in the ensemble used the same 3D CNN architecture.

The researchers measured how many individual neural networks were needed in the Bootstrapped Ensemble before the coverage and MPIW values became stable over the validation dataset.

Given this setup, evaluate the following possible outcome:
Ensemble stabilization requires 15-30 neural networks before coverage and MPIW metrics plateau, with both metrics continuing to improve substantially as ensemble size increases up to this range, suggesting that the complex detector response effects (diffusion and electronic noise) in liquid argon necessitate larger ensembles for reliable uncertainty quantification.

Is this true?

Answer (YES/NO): NO